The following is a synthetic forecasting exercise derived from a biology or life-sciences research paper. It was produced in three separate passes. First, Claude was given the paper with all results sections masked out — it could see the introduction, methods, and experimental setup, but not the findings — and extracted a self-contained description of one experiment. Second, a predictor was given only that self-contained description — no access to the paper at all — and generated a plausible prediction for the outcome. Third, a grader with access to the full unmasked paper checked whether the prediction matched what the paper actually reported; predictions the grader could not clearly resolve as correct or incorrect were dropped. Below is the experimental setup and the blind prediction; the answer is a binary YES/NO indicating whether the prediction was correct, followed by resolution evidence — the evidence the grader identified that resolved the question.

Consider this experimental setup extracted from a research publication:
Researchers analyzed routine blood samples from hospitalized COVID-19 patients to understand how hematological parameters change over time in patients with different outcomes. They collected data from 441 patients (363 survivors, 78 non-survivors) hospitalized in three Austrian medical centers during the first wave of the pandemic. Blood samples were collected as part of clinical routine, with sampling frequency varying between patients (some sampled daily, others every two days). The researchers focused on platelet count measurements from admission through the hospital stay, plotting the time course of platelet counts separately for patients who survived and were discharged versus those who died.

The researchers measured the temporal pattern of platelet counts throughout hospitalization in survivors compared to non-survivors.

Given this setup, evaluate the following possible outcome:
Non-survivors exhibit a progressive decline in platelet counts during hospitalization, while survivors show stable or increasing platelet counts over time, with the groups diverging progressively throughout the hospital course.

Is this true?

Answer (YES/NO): NO